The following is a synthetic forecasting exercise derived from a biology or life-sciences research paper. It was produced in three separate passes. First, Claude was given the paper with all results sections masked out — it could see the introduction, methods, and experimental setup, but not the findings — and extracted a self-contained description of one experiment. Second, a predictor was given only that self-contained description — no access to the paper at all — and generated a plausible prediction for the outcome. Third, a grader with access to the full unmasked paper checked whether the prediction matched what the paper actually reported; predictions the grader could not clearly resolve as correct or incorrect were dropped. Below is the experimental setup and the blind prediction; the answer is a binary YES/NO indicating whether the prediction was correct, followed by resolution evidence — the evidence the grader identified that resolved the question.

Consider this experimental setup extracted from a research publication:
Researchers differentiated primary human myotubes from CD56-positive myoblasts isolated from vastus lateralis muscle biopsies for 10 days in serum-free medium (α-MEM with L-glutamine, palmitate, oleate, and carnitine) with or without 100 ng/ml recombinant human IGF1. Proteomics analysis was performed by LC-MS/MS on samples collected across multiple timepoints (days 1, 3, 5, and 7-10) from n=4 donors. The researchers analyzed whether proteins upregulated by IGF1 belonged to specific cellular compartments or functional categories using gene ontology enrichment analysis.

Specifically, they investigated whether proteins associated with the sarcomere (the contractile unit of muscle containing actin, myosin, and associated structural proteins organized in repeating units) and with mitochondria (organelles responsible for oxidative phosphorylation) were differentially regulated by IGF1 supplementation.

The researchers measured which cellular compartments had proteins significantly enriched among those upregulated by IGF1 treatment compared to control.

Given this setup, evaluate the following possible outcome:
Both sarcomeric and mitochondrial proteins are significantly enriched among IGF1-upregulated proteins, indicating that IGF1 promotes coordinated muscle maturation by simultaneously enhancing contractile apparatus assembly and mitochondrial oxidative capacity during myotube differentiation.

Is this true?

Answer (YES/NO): YES